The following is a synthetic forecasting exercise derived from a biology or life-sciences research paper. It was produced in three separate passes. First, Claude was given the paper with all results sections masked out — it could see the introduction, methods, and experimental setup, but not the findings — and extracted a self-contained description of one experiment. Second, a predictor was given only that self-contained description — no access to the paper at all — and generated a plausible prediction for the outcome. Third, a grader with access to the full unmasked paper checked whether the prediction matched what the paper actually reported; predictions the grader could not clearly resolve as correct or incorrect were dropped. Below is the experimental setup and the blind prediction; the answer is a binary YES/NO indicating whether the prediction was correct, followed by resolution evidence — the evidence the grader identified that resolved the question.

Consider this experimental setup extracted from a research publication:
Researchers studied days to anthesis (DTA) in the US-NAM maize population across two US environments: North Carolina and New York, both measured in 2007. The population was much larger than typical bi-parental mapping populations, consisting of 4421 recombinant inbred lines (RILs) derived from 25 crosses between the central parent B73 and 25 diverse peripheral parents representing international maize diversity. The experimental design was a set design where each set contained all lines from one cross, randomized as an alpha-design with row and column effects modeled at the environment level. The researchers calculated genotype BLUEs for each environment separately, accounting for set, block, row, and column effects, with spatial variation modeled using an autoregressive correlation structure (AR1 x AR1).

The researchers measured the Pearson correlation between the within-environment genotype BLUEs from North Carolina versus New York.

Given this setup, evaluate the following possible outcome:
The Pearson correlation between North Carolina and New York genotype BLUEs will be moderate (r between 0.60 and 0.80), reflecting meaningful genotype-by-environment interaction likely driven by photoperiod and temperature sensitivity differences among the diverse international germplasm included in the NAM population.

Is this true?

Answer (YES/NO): NO